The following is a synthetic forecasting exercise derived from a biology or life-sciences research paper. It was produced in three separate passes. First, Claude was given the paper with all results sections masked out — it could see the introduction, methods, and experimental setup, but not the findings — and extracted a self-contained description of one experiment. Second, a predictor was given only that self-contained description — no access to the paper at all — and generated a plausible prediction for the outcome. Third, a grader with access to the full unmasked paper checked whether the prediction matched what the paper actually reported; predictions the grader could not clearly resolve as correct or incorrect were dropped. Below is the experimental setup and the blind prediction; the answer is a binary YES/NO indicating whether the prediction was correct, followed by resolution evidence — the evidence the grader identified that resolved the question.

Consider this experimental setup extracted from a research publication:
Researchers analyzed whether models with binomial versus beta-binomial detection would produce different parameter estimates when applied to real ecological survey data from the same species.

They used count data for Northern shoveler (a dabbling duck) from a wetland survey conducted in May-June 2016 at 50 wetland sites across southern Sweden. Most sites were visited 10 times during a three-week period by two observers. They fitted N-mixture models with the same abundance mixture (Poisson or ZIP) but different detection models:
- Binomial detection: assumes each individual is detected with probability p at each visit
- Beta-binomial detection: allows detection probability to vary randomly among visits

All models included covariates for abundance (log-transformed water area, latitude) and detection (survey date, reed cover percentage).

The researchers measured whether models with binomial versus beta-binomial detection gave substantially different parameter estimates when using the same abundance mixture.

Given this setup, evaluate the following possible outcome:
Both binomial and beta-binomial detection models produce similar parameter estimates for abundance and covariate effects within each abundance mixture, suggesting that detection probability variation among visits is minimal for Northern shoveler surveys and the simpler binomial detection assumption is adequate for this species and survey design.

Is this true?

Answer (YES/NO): NO